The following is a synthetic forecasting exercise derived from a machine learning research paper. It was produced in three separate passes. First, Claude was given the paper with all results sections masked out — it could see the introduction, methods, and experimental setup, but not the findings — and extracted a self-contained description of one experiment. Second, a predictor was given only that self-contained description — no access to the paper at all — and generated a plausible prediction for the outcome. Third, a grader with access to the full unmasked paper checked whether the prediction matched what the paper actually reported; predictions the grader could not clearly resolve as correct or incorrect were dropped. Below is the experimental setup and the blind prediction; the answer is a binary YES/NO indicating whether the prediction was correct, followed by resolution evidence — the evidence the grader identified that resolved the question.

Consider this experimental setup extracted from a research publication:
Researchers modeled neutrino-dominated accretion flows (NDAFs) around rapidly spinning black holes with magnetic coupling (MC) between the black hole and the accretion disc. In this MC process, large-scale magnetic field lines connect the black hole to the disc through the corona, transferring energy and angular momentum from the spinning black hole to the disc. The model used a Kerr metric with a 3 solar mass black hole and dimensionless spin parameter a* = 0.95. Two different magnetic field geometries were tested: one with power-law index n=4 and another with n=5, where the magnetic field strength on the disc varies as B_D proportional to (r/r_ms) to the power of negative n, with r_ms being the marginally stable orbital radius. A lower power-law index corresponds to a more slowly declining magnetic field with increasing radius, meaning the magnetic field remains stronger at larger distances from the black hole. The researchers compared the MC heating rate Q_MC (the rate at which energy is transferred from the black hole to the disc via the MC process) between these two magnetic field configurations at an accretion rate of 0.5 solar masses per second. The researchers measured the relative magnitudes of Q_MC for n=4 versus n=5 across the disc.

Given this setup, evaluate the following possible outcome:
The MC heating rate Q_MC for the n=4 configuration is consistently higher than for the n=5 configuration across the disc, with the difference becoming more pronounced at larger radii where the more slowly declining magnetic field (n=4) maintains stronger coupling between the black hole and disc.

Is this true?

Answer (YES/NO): NO